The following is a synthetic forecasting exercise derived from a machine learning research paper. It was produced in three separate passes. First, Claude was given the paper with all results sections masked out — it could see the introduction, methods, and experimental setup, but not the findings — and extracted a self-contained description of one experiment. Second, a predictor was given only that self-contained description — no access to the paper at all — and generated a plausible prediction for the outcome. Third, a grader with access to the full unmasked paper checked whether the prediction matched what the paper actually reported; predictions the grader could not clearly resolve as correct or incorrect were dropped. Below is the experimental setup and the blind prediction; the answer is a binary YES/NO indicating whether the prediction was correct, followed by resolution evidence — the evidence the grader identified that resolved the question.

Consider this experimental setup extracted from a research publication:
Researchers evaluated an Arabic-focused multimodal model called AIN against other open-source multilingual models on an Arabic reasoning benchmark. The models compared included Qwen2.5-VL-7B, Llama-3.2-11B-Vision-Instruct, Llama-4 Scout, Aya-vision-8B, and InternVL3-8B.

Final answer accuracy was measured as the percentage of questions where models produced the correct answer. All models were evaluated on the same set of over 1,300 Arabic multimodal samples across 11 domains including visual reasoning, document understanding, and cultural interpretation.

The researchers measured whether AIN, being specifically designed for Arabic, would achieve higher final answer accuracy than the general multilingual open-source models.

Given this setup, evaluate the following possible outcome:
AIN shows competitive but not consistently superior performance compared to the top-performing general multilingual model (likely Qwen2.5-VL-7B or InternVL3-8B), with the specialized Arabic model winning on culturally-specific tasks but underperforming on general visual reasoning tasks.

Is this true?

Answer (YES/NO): NO